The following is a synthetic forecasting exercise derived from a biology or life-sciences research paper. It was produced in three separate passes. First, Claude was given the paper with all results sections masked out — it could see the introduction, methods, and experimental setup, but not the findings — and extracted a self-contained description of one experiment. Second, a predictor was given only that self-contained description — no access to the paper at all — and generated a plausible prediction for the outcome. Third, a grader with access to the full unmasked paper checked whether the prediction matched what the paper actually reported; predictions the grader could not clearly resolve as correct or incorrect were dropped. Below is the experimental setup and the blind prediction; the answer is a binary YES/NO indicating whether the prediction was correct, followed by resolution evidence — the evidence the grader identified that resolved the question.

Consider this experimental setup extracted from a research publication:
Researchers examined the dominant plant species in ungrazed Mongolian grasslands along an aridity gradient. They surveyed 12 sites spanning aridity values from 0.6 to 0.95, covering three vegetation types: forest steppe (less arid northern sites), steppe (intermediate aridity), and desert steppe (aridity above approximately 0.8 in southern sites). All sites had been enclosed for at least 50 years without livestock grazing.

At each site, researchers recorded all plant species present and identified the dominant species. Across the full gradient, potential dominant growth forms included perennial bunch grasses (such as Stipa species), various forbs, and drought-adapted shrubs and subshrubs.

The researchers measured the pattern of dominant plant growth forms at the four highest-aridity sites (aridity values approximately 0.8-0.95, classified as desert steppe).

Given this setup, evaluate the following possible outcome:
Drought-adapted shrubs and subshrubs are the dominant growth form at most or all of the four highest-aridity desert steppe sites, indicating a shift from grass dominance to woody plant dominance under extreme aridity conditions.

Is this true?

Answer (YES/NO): YES